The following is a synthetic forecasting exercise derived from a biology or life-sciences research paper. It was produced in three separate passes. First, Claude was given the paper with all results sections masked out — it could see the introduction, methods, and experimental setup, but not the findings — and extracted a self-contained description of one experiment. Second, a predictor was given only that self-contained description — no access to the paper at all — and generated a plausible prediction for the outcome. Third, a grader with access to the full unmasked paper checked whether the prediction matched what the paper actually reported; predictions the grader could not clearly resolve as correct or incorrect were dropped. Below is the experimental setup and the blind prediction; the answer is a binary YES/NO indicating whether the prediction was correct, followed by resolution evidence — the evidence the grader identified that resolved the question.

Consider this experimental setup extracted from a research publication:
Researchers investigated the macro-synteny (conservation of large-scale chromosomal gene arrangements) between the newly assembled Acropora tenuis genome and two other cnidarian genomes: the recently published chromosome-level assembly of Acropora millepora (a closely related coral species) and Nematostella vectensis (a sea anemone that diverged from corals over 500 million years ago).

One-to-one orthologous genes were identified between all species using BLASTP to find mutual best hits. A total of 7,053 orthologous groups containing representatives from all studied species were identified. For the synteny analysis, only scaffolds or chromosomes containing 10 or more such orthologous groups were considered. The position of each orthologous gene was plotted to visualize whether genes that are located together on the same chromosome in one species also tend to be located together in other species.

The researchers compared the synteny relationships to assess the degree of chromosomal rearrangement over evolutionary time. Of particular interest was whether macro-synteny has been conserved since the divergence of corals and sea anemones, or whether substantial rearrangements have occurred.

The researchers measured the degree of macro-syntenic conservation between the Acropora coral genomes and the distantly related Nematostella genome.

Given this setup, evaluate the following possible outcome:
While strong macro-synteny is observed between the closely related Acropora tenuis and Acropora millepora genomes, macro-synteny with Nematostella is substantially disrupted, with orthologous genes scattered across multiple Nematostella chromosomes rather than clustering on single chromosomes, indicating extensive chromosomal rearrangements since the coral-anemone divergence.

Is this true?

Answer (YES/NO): NO